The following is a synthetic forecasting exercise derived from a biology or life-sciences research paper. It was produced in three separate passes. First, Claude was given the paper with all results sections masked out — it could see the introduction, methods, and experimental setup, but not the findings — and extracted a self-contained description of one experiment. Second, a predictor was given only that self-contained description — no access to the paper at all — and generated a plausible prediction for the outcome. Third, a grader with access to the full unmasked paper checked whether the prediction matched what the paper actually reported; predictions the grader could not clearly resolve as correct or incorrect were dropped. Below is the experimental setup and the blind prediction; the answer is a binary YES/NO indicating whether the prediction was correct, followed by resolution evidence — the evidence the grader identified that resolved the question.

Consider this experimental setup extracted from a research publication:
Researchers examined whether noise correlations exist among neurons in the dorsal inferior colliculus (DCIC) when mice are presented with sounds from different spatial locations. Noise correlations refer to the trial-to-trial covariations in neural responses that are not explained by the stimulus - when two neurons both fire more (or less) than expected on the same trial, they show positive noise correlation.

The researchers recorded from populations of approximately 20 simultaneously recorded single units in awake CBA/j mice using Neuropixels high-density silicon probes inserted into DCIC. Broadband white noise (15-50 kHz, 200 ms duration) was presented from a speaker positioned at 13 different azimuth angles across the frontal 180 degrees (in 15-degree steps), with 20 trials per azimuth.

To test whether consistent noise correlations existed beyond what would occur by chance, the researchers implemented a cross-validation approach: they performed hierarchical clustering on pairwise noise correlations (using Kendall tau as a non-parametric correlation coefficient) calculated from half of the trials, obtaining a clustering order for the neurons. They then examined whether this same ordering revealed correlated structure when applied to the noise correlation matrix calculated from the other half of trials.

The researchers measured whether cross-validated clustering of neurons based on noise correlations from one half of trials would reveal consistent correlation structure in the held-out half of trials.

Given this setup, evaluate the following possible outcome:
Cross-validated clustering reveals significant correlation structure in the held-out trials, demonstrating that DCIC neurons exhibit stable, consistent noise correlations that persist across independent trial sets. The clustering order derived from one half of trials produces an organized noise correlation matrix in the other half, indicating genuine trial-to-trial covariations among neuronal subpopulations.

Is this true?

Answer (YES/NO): NO